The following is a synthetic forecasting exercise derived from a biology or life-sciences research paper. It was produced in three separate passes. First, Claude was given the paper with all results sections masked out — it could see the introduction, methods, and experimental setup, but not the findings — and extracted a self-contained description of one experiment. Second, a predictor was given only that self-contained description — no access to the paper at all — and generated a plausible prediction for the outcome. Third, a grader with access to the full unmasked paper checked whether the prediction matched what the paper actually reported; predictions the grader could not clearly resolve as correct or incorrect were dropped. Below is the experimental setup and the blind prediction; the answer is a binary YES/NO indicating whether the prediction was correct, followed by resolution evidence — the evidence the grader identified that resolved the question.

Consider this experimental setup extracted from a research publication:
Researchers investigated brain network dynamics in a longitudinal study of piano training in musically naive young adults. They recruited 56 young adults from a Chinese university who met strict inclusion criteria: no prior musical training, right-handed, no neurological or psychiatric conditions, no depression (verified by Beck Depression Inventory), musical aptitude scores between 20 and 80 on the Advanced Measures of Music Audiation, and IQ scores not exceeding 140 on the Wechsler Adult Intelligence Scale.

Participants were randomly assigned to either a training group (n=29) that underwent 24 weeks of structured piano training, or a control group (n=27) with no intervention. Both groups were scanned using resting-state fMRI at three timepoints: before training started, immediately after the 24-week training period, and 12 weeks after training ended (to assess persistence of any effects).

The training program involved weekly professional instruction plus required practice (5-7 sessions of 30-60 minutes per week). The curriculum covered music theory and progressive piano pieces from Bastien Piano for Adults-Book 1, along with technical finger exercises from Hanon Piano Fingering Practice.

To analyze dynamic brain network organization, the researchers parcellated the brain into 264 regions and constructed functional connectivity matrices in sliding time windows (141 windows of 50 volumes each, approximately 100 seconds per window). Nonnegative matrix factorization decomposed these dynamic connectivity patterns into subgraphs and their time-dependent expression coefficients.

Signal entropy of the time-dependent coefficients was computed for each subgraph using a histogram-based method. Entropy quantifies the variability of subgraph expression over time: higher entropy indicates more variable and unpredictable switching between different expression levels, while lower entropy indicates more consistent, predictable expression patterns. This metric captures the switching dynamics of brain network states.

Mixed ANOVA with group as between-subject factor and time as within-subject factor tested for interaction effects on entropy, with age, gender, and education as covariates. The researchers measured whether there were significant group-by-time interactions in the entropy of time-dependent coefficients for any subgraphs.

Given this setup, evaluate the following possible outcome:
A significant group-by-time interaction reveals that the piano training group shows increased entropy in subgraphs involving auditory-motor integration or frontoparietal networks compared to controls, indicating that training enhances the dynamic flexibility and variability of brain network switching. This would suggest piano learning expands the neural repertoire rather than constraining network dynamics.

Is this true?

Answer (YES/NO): YES